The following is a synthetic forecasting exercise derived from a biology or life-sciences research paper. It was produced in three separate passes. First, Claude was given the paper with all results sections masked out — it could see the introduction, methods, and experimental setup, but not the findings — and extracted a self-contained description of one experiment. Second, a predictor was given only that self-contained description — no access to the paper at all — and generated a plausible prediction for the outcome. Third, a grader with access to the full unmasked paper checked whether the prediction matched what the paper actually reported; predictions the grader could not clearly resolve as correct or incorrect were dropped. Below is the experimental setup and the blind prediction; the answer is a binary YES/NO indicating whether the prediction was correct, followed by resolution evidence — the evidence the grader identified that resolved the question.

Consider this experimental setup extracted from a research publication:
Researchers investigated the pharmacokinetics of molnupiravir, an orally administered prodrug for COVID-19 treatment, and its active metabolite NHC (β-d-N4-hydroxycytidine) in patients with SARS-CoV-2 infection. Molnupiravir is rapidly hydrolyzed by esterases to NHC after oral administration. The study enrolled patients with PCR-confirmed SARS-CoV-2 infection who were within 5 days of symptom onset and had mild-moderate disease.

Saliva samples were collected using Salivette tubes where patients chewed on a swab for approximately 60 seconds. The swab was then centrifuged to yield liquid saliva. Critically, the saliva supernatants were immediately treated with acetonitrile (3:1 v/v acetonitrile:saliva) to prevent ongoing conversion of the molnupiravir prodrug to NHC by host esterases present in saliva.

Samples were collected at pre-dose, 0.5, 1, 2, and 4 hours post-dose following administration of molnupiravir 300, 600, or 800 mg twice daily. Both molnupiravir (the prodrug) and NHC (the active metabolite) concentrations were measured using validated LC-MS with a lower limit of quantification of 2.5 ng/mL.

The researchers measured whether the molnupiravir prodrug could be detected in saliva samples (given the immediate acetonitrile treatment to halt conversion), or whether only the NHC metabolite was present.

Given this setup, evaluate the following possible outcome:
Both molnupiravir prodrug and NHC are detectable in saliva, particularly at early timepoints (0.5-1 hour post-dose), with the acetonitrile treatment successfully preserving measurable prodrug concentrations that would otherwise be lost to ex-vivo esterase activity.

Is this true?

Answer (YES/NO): NO